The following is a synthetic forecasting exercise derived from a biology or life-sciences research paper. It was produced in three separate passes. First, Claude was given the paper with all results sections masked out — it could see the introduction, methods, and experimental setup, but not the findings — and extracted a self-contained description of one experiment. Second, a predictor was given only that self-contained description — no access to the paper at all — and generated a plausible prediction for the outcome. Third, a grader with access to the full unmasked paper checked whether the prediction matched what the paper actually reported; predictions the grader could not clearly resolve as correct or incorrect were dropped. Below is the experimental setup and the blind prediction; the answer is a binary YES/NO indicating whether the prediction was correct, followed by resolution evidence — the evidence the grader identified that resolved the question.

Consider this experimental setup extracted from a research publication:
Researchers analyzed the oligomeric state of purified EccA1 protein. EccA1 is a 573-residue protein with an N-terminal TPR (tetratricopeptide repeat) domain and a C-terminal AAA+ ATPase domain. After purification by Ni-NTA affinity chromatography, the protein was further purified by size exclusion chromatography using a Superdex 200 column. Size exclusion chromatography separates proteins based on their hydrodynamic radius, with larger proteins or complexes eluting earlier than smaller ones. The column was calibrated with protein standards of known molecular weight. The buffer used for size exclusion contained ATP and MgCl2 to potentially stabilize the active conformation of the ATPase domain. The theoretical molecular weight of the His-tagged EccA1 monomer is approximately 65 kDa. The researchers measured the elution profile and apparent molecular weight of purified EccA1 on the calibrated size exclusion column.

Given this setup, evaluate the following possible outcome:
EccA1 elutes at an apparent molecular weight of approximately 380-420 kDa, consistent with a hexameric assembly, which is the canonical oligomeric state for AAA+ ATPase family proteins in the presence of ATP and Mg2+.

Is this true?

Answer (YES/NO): YES